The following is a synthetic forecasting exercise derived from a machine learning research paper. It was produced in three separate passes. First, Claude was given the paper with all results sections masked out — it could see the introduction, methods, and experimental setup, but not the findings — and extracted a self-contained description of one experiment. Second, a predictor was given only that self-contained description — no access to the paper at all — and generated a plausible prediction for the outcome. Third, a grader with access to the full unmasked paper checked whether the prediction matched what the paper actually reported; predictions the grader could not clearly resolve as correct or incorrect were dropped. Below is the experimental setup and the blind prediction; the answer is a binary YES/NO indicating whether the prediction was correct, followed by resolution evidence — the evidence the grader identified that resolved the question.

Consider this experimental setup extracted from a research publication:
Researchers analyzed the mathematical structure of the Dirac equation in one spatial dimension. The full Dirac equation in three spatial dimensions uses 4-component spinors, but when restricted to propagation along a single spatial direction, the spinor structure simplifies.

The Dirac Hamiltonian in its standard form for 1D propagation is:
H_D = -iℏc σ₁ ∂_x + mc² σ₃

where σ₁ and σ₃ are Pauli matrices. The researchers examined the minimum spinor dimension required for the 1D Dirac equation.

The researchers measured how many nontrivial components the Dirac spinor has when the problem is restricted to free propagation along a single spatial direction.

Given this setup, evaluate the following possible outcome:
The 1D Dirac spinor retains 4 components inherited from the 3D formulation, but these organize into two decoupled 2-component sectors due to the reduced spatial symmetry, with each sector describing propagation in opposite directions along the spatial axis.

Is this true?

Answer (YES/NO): NO